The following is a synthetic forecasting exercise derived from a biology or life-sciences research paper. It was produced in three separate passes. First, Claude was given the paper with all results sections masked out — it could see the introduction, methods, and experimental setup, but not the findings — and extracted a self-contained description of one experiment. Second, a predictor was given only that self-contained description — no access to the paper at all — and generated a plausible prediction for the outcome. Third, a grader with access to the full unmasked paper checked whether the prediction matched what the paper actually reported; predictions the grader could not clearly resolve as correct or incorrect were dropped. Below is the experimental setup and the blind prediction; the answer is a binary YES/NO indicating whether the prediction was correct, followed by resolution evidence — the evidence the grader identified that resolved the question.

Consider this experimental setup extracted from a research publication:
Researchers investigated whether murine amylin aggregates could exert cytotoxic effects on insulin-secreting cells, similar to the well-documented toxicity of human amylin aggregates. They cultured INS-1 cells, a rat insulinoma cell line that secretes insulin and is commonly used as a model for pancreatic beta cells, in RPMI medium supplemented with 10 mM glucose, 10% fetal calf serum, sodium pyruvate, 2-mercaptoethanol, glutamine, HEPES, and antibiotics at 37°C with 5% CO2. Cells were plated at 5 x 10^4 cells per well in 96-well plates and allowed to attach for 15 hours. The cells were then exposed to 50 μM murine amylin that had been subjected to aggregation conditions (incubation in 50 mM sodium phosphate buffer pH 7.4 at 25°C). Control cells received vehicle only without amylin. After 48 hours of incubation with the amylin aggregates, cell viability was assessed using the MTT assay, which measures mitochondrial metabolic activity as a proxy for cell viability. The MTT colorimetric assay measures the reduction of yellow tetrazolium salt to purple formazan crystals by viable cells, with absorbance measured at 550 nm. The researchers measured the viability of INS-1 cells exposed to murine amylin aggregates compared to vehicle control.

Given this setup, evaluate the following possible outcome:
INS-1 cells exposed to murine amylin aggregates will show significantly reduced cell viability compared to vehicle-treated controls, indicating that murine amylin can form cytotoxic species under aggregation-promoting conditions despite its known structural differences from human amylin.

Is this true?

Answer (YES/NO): YES